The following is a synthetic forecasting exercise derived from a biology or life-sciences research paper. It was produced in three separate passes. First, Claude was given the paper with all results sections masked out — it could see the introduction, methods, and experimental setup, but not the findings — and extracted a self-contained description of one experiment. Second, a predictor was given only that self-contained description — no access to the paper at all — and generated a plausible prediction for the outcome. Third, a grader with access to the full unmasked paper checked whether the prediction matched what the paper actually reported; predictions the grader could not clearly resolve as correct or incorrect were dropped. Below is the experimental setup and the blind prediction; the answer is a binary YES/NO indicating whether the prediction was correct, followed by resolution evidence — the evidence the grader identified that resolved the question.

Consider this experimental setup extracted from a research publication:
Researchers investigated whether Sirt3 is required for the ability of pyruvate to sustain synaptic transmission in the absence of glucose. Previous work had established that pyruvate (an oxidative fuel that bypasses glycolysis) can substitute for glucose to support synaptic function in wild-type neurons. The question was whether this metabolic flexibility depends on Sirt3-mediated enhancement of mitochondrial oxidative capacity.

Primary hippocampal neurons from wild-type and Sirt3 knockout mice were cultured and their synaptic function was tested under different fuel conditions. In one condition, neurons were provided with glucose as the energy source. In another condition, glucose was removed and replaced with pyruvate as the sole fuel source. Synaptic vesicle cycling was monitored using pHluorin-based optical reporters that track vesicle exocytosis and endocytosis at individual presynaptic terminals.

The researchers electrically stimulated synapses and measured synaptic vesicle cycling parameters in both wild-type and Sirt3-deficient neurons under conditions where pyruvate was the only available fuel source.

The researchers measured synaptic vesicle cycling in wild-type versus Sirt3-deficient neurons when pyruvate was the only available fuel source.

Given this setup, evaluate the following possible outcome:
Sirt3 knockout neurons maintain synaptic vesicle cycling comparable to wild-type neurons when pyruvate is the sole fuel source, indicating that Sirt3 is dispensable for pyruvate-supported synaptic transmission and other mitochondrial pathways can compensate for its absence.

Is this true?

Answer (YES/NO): NO